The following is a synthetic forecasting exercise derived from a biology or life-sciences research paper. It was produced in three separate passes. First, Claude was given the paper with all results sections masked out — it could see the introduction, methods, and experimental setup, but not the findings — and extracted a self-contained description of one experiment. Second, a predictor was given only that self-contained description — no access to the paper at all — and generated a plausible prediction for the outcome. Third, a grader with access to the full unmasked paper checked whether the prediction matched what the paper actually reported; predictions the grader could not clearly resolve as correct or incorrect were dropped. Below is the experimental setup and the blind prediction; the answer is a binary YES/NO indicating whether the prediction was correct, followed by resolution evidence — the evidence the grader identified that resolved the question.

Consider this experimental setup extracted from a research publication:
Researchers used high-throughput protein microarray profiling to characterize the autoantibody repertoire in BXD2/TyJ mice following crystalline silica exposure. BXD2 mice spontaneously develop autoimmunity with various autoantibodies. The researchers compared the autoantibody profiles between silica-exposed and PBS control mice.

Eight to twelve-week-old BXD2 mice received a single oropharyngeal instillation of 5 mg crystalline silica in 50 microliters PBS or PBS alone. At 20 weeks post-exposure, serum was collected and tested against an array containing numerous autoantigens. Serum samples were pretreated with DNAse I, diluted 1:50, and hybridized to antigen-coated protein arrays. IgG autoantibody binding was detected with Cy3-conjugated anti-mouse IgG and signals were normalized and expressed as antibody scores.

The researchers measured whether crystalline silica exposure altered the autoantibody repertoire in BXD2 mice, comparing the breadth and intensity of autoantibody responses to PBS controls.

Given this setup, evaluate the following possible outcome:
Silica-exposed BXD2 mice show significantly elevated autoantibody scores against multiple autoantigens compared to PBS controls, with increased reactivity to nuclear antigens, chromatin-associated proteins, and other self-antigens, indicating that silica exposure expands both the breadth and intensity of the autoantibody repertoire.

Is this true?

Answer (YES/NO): YES